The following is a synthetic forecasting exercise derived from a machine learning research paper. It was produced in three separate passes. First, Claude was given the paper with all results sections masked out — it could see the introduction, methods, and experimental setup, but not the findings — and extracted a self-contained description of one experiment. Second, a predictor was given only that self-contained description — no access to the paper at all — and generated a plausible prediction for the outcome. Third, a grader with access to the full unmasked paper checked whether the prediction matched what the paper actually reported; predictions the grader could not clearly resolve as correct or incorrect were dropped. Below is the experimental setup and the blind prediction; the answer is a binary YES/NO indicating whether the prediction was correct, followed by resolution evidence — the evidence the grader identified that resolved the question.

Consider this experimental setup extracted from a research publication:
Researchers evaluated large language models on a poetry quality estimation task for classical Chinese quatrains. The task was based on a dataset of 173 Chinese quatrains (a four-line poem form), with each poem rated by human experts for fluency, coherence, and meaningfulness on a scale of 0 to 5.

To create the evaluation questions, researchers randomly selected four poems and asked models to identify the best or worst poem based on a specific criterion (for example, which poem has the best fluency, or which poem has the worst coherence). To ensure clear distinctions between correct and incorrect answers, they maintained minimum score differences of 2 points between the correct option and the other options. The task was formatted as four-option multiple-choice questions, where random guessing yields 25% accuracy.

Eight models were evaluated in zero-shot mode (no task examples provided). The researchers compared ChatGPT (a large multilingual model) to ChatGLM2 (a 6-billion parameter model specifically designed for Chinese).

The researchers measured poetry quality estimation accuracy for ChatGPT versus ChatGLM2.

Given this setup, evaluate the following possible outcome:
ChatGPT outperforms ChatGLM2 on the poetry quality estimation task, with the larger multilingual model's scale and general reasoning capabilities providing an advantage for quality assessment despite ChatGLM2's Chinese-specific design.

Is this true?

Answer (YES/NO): YES